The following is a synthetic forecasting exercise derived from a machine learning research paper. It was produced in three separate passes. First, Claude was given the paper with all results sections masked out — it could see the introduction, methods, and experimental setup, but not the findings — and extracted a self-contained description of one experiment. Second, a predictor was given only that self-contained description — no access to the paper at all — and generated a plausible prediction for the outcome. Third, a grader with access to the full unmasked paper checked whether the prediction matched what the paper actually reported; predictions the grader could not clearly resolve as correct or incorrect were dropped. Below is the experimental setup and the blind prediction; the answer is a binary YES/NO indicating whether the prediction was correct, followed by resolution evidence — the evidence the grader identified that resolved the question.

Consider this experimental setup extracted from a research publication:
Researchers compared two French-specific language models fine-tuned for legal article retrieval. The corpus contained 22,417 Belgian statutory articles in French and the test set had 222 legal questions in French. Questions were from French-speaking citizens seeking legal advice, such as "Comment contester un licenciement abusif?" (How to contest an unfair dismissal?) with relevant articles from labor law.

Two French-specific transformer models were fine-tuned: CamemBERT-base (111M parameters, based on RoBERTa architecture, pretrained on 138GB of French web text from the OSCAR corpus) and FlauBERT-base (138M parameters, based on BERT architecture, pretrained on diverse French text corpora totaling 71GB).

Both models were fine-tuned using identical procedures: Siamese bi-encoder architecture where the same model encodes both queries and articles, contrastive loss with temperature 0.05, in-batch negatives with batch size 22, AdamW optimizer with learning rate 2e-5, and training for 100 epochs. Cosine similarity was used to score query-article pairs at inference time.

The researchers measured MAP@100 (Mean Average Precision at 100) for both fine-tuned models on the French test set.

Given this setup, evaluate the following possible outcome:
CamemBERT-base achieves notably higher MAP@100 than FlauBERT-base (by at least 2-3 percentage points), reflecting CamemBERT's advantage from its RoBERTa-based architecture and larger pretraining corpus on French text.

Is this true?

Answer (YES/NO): NO